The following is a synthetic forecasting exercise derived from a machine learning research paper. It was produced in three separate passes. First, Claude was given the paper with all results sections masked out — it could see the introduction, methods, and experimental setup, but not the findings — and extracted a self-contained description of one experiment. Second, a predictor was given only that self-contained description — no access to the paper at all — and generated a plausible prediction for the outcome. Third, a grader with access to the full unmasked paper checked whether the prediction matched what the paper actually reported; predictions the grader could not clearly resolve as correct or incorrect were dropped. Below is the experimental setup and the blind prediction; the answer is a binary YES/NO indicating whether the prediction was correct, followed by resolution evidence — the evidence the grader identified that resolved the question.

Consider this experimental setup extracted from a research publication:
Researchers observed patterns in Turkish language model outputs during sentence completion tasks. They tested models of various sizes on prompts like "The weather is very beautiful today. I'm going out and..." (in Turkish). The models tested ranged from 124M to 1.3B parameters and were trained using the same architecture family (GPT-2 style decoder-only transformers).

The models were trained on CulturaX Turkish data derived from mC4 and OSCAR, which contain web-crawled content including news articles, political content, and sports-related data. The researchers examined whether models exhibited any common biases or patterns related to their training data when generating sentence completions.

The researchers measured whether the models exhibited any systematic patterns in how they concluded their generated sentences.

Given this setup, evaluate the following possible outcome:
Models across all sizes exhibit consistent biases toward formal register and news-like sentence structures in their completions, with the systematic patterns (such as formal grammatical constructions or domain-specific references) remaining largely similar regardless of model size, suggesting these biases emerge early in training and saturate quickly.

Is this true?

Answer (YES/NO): YES